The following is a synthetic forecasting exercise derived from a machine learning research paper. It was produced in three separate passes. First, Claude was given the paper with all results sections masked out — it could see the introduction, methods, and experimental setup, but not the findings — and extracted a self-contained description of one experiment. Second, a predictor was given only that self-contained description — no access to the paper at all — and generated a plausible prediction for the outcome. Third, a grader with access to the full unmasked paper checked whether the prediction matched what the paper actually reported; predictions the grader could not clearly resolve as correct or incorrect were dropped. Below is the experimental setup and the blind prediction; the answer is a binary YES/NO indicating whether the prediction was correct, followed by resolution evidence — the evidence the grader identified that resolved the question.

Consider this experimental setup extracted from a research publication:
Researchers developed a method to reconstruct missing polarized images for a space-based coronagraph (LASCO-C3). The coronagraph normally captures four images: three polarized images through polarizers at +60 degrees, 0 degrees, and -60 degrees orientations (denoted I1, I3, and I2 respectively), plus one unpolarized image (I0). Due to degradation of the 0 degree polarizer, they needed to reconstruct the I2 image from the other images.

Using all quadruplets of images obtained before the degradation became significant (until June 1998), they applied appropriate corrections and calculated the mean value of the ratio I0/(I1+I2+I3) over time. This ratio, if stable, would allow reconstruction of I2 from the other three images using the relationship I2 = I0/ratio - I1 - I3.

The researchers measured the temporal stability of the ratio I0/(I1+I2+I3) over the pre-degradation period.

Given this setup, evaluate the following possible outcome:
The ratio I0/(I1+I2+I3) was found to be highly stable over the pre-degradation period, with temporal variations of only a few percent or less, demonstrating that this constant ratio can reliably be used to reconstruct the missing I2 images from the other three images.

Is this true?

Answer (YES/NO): YES